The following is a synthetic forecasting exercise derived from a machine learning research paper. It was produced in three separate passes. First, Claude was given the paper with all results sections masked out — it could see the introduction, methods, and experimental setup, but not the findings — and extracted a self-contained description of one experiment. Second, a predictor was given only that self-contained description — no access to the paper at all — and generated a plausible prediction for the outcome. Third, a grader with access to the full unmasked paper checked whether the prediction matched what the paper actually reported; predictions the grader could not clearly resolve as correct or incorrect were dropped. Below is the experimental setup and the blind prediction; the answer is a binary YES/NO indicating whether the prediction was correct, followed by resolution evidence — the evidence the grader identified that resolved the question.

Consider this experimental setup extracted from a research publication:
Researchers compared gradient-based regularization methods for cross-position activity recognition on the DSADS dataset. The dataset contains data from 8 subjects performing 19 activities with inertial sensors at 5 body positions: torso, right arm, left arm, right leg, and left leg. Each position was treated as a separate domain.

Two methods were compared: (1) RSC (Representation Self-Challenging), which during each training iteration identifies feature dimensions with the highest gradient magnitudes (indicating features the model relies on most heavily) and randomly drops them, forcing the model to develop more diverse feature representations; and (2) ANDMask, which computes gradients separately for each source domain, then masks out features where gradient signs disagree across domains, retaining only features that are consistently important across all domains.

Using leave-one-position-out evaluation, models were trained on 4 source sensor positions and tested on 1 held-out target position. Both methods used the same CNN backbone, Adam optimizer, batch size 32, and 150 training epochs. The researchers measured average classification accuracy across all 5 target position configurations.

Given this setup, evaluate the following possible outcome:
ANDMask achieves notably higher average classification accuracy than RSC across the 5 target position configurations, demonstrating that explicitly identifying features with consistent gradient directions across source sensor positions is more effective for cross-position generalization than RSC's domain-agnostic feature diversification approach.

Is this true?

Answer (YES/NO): NO